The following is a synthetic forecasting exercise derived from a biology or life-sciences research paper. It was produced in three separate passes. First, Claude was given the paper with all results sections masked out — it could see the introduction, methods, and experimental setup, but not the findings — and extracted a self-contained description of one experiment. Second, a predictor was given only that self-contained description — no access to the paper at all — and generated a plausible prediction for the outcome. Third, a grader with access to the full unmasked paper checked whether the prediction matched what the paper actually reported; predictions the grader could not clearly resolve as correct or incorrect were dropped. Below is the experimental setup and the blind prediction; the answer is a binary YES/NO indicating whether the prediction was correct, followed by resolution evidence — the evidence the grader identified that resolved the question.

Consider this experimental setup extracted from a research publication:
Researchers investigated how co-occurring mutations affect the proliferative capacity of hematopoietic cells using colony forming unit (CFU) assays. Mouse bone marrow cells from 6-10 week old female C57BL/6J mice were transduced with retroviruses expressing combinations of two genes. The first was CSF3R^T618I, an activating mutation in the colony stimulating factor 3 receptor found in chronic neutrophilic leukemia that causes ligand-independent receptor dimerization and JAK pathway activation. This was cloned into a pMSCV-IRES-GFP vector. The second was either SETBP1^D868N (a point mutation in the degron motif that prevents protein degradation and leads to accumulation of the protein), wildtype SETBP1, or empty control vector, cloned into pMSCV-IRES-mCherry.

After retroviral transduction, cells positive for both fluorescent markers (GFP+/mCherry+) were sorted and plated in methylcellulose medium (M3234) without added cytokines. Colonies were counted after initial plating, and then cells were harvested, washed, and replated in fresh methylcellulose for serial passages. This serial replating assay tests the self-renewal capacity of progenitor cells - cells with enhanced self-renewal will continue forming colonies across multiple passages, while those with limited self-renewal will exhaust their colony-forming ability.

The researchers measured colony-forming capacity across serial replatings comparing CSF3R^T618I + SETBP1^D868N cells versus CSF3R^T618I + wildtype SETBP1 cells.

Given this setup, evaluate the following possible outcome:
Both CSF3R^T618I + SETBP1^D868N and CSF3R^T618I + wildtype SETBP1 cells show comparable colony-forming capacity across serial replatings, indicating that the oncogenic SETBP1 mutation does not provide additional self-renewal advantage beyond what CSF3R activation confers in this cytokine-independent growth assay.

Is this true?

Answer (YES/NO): YES